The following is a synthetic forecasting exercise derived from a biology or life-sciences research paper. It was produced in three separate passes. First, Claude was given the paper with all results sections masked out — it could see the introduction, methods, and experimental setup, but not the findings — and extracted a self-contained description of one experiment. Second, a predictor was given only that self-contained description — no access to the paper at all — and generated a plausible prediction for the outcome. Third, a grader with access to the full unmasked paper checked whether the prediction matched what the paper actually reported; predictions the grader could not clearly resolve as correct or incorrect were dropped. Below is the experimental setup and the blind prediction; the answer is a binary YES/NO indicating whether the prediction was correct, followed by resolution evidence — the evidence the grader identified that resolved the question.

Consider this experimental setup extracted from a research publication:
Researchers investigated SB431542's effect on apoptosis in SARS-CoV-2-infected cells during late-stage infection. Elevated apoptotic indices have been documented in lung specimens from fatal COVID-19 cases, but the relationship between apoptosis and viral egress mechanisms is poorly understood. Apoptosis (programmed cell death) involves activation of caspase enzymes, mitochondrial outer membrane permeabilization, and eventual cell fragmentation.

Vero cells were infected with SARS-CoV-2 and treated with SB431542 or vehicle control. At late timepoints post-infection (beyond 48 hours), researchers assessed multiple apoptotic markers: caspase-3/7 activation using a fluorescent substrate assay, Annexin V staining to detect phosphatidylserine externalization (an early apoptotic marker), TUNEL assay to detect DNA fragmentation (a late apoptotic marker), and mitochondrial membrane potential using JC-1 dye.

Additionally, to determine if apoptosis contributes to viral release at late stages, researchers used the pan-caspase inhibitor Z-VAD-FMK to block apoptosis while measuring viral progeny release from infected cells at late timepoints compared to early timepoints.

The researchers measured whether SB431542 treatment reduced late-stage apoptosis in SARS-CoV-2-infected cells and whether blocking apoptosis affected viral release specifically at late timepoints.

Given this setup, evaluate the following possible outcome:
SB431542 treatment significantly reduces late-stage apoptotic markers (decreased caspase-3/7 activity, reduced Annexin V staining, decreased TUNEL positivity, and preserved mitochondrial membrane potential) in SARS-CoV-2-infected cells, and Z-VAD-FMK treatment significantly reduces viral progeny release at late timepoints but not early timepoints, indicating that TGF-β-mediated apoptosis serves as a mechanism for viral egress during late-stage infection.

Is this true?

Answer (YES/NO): NO